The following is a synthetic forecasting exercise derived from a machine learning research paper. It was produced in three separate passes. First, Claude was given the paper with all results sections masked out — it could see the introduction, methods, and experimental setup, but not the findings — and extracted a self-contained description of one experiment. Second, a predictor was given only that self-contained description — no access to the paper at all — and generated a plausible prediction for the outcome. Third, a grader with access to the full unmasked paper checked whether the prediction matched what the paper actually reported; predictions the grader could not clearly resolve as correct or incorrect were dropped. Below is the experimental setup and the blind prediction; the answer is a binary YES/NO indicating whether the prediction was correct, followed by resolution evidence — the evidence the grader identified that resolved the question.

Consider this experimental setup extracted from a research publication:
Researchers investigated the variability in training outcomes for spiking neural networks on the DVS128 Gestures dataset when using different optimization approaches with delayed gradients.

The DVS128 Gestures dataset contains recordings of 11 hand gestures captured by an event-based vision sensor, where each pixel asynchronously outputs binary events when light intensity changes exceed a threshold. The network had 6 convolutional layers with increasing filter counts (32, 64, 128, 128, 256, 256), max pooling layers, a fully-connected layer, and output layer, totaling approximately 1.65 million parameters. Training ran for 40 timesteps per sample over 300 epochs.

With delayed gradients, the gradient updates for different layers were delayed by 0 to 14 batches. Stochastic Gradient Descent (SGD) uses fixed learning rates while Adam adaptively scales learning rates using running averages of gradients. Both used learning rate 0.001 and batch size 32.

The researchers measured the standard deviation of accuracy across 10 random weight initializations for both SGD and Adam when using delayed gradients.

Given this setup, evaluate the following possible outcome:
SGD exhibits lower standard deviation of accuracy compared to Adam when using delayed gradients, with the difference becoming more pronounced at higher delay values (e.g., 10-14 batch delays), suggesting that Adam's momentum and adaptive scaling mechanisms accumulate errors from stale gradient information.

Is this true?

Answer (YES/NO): NO